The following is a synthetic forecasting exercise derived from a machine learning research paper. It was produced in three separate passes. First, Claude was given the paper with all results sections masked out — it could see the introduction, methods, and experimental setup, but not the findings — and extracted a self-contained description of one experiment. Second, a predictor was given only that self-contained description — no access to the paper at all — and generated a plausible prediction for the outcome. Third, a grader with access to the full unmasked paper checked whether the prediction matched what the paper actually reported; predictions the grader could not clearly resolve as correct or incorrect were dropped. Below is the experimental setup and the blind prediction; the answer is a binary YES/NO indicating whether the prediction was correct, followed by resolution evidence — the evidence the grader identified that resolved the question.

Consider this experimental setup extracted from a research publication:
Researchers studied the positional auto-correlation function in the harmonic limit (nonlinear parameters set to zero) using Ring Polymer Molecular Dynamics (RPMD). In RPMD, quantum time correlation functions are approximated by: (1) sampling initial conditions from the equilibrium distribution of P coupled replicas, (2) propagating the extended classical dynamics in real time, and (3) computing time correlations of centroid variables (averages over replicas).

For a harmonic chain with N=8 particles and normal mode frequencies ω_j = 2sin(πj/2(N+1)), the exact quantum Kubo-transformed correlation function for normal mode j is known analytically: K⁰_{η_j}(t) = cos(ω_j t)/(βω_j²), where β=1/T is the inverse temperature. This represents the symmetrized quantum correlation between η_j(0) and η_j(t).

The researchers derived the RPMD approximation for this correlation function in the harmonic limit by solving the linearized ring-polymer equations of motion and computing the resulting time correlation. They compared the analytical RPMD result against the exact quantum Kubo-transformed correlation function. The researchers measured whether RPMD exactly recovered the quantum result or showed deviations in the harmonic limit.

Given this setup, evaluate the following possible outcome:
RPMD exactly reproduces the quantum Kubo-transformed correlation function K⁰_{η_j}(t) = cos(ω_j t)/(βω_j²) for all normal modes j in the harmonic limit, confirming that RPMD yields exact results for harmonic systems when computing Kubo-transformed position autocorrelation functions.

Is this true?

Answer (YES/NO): YES